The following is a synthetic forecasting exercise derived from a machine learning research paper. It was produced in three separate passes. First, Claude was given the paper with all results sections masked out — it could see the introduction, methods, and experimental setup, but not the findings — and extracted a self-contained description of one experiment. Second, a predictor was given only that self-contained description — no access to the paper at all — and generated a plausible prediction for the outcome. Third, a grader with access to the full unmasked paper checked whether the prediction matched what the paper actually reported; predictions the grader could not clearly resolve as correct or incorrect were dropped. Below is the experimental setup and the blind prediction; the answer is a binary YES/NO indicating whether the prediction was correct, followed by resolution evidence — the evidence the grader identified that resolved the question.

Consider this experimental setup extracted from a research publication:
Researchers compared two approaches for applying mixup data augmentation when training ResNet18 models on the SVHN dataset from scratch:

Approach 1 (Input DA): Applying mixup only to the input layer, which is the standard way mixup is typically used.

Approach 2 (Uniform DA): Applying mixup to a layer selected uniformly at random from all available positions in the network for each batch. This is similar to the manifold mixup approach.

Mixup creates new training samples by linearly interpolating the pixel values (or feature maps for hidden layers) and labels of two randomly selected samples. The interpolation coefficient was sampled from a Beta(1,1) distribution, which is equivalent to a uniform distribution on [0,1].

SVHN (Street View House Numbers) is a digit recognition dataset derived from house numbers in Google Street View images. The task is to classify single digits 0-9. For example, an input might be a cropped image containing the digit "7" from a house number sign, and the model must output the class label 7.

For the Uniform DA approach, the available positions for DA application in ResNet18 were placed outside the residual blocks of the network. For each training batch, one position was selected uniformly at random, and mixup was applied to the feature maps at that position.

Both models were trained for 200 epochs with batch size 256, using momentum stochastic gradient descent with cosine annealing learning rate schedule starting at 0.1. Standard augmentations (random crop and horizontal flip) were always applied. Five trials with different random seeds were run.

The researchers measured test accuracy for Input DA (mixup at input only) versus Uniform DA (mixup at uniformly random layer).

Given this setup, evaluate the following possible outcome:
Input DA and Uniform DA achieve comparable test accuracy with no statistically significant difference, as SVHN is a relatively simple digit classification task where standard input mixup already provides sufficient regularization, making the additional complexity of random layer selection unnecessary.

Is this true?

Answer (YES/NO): NO